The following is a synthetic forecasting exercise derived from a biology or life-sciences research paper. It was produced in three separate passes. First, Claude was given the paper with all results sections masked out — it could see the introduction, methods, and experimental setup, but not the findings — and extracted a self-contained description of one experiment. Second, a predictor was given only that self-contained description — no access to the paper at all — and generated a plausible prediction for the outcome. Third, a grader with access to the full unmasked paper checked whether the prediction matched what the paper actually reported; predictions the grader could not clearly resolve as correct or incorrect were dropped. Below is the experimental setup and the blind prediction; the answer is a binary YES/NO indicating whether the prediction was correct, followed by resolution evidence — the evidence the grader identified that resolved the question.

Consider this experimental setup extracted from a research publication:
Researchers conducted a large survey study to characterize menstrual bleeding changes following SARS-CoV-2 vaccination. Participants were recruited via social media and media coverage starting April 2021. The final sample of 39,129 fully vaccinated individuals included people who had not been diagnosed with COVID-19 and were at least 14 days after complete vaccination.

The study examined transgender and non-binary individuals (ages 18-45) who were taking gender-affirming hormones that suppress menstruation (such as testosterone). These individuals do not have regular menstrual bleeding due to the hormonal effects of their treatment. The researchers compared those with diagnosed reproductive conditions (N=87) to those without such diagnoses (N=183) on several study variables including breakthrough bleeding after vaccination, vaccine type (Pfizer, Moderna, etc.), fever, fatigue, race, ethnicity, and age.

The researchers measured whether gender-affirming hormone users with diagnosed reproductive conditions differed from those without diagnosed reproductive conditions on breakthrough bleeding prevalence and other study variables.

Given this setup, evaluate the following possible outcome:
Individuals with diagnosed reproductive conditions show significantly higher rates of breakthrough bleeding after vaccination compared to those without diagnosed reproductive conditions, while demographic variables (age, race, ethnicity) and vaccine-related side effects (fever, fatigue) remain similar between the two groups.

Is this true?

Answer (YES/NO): NO